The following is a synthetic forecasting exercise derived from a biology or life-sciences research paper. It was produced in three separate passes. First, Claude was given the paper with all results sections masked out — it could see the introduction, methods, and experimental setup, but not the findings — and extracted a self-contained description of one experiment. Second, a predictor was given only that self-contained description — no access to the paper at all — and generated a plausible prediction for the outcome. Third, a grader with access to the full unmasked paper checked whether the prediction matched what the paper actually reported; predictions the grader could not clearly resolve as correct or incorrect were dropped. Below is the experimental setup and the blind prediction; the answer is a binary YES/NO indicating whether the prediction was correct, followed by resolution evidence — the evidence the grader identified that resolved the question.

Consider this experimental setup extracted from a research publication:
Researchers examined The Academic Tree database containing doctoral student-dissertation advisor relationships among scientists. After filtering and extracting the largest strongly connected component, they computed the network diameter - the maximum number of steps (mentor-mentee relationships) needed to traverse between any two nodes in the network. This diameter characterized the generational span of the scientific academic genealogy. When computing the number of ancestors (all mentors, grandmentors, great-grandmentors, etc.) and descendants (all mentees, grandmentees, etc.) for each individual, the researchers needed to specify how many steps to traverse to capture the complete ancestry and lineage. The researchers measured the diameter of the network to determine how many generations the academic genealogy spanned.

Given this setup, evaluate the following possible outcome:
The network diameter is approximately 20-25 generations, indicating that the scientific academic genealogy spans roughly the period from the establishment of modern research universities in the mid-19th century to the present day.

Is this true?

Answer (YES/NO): NO